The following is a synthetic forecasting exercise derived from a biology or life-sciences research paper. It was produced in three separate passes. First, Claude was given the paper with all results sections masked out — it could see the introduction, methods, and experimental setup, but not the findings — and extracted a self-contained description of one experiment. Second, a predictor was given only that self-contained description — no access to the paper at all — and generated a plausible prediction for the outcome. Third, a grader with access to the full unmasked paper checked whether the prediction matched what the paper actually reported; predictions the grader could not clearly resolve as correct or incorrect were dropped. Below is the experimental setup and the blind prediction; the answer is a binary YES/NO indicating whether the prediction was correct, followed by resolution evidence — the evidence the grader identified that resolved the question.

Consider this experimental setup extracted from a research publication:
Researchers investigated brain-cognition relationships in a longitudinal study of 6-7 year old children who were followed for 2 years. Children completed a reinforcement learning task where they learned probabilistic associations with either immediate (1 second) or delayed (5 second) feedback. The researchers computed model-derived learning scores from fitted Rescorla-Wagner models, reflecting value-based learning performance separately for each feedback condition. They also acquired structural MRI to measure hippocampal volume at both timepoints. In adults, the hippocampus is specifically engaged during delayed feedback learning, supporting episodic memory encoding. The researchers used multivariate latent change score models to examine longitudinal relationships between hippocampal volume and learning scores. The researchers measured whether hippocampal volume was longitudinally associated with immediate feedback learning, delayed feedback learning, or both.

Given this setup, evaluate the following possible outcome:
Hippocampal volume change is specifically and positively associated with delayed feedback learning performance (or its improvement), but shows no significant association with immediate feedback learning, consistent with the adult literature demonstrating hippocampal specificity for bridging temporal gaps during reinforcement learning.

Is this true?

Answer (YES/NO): NO